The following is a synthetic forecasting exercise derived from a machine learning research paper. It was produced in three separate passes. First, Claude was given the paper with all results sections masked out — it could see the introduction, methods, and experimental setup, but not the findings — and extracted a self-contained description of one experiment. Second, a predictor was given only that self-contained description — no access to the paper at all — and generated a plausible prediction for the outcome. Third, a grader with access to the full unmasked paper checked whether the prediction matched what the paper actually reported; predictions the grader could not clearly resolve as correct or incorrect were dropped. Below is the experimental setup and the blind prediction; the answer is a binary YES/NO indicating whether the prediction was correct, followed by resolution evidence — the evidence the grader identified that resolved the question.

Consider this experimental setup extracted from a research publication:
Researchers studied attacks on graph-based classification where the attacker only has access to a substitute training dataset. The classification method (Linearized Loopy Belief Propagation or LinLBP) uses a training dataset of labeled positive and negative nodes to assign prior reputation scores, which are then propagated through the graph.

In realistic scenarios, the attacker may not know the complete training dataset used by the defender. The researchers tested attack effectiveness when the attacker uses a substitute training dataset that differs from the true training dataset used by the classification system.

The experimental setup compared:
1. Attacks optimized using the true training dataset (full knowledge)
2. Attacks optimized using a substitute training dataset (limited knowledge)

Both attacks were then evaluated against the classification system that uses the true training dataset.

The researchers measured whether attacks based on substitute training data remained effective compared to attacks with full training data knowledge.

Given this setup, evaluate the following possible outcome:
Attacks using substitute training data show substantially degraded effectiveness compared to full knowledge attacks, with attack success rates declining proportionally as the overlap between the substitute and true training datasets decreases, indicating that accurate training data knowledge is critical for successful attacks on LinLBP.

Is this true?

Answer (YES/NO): NO